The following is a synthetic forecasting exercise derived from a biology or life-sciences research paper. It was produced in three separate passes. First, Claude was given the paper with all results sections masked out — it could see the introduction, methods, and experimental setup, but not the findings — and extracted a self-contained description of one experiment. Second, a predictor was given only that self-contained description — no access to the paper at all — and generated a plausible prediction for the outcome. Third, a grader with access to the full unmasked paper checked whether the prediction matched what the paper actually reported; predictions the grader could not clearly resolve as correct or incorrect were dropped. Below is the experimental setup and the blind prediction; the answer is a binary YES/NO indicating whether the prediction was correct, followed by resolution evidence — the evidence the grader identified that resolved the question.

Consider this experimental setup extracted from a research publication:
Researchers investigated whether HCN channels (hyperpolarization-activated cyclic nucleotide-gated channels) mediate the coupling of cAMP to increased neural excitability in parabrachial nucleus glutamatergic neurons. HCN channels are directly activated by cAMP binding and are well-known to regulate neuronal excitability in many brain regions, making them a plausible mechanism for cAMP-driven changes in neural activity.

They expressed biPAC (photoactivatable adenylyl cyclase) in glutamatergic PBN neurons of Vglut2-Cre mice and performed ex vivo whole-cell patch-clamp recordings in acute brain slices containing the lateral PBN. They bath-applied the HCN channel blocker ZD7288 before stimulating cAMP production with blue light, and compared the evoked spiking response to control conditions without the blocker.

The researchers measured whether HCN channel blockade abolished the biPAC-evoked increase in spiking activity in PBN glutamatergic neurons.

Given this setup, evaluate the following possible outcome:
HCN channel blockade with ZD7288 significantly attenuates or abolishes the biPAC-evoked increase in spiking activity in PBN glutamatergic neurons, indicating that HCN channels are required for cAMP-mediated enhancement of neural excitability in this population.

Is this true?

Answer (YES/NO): NO